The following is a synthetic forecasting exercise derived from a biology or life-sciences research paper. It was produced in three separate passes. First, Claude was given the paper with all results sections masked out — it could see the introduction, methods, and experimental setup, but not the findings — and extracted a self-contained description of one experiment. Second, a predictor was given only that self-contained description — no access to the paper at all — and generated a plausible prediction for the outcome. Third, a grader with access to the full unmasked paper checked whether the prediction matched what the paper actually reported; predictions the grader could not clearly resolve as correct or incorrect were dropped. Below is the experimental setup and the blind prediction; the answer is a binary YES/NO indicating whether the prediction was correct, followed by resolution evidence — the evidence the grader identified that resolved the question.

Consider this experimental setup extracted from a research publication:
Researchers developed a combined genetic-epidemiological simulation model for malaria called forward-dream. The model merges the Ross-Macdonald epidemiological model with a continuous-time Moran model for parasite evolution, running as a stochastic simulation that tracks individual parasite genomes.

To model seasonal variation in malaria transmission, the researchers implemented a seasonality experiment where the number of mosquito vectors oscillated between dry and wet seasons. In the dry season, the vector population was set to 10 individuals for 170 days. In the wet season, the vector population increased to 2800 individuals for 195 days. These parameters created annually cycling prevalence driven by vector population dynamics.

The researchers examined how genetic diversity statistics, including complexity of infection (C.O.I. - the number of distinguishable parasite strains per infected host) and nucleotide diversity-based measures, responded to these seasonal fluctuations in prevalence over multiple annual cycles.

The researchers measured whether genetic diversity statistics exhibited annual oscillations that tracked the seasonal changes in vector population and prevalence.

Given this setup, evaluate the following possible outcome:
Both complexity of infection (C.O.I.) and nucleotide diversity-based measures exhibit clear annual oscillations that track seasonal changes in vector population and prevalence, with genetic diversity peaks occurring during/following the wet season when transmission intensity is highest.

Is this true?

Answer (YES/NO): NO